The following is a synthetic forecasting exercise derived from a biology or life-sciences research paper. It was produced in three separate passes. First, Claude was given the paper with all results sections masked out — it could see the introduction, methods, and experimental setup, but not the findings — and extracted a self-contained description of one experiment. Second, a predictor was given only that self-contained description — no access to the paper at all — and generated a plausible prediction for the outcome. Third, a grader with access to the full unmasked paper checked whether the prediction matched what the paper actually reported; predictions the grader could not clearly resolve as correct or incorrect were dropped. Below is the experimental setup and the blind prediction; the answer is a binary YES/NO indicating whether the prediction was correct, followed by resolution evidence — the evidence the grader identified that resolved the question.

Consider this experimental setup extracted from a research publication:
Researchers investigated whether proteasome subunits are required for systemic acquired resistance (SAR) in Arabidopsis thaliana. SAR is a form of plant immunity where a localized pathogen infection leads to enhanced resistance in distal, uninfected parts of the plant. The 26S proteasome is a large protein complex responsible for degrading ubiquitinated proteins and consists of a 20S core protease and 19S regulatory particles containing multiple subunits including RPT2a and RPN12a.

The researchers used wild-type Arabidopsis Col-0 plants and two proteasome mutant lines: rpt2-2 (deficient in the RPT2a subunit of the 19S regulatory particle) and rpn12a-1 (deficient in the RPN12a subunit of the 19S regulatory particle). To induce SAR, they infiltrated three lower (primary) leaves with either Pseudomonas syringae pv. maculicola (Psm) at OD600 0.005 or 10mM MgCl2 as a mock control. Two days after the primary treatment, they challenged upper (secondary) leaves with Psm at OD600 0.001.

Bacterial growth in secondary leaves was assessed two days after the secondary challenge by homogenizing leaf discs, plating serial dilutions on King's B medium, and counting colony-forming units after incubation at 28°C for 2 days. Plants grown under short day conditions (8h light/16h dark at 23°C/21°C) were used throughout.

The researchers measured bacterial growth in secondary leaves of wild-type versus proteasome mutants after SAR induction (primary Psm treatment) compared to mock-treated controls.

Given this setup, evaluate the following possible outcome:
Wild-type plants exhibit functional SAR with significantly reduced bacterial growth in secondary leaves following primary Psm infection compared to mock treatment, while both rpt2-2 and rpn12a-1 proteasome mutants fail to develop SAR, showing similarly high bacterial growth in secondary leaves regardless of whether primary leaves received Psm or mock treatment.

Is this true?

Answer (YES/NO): YES